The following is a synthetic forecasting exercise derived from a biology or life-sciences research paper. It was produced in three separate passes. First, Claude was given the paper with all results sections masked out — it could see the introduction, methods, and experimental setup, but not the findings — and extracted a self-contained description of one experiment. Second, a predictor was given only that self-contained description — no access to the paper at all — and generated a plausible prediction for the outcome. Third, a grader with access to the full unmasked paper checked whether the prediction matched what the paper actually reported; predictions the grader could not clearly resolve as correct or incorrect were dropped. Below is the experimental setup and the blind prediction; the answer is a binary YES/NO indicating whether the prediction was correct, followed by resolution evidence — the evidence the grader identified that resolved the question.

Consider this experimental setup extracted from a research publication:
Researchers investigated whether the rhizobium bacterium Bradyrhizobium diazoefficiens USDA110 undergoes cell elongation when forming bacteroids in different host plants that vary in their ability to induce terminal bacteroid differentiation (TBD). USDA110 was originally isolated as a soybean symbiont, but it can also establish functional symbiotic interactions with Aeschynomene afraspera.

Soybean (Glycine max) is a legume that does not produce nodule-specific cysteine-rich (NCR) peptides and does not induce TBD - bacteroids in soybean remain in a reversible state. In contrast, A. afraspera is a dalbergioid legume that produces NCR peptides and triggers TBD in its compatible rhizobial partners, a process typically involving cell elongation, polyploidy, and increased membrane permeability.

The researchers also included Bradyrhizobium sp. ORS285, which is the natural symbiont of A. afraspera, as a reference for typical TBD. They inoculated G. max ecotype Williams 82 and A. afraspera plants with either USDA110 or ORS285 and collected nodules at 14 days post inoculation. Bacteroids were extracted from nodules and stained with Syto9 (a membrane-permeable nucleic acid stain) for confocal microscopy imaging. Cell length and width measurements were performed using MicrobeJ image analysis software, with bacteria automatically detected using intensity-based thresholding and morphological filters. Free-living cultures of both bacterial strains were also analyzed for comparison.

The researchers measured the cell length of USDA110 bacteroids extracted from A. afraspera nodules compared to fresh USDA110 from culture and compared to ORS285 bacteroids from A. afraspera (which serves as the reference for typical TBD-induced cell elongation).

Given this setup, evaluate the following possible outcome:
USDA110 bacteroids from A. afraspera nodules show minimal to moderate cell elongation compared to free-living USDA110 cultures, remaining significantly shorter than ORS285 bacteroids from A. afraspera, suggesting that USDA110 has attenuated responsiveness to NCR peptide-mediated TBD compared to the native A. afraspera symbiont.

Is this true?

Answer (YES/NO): NO